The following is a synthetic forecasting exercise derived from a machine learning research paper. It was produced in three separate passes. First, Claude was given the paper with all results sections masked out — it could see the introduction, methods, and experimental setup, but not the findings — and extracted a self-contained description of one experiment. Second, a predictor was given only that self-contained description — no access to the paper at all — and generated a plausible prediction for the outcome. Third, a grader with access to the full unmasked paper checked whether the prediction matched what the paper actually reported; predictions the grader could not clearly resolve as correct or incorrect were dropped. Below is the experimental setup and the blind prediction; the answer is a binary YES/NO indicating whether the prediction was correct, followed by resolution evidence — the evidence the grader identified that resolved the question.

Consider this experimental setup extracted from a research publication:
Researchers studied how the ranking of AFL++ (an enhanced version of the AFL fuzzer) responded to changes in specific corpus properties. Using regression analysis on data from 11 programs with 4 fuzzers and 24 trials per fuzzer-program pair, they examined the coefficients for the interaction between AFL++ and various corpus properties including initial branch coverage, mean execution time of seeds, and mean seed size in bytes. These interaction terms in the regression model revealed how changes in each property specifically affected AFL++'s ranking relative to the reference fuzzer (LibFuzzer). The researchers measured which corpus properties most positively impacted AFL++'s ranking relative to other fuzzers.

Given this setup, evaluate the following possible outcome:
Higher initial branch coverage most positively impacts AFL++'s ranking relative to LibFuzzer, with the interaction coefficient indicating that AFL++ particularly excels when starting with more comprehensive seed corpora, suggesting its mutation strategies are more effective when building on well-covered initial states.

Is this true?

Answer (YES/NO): NO